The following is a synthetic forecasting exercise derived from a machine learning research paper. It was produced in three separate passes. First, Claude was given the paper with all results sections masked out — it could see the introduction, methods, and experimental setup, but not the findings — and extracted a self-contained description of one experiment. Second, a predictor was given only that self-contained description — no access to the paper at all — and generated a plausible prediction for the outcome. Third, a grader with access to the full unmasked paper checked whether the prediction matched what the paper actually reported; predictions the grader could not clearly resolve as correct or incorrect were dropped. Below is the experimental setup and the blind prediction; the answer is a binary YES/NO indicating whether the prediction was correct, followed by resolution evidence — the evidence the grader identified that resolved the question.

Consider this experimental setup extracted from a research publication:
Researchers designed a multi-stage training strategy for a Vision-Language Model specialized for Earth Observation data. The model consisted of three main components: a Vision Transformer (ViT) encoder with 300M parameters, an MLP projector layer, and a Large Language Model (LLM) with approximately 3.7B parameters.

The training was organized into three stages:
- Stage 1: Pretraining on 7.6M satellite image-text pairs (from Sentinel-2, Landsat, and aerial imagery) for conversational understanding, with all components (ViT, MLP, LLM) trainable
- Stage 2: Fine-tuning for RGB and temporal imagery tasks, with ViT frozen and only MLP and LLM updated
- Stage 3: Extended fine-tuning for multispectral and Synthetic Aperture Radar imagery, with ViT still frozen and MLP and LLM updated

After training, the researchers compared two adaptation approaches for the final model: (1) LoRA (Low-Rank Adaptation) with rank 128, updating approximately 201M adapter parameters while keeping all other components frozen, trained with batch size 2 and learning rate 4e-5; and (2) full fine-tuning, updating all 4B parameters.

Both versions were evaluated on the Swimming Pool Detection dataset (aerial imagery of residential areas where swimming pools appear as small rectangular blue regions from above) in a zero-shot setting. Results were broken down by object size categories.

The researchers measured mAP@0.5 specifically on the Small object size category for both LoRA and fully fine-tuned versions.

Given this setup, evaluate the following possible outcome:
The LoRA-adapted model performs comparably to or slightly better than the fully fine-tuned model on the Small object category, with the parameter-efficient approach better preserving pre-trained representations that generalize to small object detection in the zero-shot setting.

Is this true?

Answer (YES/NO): YES